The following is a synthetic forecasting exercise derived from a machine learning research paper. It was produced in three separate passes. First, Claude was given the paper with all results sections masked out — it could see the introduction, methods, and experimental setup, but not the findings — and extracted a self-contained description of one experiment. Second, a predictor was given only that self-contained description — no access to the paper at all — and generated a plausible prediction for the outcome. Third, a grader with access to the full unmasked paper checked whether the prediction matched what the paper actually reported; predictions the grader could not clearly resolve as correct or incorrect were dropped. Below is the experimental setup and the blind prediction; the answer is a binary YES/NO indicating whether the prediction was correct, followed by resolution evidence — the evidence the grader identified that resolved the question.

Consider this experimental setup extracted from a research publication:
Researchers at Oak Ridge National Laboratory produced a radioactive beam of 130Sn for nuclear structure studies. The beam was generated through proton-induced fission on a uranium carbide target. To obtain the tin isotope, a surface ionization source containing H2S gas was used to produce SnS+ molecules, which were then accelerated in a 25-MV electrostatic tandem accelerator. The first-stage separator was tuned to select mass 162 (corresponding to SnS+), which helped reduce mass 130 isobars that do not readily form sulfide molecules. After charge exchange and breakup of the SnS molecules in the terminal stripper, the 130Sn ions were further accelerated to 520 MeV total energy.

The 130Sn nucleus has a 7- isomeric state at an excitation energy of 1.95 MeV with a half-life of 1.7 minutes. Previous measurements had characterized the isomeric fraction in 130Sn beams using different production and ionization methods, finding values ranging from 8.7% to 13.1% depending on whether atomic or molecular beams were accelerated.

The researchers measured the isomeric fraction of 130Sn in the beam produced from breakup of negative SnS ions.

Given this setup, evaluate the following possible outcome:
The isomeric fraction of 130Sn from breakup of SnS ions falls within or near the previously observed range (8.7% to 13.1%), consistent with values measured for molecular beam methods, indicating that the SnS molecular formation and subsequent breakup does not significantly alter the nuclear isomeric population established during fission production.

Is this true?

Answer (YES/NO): YES